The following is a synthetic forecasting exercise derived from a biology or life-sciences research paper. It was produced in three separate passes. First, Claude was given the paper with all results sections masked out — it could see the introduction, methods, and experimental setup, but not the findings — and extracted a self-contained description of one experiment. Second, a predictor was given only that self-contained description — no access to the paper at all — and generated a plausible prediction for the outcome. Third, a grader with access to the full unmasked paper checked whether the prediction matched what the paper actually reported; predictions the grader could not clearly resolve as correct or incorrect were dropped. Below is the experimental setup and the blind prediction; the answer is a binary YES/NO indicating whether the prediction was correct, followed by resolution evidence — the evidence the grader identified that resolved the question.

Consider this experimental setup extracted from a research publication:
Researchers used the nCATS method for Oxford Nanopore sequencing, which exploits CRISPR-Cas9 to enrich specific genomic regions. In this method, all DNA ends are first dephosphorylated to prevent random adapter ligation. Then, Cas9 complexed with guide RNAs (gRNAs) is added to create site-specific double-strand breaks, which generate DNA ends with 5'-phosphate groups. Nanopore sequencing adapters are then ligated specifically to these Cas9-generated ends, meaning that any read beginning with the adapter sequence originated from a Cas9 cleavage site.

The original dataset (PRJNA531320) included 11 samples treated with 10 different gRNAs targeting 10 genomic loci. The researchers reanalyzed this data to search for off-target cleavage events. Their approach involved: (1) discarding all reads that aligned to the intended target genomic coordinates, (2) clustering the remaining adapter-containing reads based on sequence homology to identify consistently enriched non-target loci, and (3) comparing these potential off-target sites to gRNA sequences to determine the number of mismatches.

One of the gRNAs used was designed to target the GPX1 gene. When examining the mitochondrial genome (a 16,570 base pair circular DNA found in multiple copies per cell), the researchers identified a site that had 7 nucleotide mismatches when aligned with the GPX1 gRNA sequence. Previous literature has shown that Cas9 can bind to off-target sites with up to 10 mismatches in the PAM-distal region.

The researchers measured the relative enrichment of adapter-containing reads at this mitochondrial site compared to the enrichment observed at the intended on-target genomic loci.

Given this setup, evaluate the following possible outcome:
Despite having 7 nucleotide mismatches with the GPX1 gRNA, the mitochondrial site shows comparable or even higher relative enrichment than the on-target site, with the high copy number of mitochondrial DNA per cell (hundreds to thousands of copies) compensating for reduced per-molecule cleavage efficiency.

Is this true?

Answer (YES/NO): YES